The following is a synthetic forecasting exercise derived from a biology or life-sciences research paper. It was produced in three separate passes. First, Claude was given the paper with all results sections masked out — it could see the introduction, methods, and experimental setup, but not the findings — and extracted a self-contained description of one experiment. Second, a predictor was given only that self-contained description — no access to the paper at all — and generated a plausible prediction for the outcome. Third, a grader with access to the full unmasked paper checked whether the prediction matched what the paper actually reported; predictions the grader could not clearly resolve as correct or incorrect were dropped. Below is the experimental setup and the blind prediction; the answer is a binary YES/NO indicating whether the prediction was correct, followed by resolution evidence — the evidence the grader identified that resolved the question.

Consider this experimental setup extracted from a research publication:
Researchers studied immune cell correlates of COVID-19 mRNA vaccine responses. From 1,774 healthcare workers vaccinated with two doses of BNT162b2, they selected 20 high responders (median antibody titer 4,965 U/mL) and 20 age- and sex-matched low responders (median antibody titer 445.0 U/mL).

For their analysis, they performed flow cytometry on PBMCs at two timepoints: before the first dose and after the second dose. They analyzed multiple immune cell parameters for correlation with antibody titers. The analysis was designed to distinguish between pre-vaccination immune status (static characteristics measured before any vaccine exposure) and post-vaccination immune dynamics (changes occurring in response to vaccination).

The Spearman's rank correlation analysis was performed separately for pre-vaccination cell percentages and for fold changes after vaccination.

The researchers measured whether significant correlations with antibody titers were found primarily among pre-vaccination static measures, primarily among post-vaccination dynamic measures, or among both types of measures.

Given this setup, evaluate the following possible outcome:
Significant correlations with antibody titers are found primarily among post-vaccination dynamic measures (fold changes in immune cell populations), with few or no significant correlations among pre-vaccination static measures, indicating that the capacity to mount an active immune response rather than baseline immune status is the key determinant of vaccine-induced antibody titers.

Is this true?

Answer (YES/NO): NO